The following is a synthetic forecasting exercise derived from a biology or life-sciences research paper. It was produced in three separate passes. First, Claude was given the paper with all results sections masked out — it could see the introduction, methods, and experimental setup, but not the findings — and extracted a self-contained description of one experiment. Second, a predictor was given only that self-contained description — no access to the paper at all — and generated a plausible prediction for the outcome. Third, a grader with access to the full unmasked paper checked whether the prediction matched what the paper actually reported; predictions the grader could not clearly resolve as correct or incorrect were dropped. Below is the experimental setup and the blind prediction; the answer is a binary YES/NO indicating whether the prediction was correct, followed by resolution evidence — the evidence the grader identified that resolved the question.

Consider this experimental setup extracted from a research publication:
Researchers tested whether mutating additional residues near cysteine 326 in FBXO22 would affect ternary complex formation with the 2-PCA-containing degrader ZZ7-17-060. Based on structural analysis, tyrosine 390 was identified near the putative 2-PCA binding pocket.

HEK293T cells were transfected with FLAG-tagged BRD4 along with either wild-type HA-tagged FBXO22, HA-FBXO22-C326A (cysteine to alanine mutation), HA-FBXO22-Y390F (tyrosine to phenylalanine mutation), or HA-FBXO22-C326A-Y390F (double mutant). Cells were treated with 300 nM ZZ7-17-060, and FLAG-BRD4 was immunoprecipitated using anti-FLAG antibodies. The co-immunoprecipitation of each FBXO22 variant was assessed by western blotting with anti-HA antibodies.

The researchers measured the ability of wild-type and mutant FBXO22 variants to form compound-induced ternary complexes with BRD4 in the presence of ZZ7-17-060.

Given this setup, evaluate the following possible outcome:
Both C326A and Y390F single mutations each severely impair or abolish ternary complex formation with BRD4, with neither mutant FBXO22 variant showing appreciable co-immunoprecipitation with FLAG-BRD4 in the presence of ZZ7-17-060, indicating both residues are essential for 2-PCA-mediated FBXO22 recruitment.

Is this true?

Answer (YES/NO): NO